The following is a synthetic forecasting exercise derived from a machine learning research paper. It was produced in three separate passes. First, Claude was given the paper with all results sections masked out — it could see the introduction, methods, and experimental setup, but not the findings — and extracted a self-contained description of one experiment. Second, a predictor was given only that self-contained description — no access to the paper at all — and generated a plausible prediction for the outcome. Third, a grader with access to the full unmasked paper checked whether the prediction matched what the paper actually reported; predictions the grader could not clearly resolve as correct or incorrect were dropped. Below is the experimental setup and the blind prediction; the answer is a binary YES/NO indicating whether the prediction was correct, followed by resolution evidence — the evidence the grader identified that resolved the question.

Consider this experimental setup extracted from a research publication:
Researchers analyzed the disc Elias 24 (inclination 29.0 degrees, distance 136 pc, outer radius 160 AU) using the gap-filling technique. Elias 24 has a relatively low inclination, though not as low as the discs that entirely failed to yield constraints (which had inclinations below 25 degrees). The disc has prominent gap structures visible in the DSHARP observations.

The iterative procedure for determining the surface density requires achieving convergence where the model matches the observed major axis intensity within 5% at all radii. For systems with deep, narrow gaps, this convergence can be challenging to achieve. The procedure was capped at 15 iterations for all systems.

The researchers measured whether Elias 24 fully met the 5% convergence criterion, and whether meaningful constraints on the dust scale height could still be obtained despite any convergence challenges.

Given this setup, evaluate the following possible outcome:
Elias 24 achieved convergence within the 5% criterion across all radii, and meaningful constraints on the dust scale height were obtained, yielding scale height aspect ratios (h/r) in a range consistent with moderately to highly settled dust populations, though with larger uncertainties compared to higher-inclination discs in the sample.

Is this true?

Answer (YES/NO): NO